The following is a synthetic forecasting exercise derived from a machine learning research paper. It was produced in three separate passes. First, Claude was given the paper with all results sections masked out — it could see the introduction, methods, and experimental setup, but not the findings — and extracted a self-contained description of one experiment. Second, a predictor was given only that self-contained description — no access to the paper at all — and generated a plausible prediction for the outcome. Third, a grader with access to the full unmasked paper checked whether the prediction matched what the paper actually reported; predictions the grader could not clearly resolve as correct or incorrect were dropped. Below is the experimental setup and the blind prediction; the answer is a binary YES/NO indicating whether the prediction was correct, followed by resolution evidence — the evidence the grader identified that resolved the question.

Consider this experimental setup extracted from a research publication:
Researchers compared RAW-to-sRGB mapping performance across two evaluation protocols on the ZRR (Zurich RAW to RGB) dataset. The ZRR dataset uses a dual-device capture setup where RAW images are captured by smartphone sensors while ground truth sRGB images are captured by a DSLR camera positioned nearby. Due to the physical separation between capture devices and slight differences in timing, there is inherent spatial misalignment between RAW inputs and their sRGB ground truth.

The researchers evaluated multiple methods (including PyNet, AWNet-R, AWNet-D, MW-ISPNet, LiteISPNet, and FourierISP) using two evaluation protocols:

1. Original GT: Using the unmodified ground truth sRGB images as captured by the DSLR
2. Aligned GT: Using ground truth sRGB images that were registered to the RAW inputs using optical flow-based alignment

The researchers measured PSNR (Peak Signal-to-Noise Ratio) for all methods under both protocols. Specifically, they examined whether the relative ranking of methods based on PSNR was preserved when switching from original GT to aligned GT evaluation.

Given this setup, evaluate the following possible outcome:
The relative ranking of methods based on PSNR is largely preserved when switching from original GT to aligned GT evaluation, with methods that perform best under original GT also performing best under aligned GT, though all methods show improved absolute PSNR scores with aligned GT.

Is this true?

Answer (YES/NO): YES